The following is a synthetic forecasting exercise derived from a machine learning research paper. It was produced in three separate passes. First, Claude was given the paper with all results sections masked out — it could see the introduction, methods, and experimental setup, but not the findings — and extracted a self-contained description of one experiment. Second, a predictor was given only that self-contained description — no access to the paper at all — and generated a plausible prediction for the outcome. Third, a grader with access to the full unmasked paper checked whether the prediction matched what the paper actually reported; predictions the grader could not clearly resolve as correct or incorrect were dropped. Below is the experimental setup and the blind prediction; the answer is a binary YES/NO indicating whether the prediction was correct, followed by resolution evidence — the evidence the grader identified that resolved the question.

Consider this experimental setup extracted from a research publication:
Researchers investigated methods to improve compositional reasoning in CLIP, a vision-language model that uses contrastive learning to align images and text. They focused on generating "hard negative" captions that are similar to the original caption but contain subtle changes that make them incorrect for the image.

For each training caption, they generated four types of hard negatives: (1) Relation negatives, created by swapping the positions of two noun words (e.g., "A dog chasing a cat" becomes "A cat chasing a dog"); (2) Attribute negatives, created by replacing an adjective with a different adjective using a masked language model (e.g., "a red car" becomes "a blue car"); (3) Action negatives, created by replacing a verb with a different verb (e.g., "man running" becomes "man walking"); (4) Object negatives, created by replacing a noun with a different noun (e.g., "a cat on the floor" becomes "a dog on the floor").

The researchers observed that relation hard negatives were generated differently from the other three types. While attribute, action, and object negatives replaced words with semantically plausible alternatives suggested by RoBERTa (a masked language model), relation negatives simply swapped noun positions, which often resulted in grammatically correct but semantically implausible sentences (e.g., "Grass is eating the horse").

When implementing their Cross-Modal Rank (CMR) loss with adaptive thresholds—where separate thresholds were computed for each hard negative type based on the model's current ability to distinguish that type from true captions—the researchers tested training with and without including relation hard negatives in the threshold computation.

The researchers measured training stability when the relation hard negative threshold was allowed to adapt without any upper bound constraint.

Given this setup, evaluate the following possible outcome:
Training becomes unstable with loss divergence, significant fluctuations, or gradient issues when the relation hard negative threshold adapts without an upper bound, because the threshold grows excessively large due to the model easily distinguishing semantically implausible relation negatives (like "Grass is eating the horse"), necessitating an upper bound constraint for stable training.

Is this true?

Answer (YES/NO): YES